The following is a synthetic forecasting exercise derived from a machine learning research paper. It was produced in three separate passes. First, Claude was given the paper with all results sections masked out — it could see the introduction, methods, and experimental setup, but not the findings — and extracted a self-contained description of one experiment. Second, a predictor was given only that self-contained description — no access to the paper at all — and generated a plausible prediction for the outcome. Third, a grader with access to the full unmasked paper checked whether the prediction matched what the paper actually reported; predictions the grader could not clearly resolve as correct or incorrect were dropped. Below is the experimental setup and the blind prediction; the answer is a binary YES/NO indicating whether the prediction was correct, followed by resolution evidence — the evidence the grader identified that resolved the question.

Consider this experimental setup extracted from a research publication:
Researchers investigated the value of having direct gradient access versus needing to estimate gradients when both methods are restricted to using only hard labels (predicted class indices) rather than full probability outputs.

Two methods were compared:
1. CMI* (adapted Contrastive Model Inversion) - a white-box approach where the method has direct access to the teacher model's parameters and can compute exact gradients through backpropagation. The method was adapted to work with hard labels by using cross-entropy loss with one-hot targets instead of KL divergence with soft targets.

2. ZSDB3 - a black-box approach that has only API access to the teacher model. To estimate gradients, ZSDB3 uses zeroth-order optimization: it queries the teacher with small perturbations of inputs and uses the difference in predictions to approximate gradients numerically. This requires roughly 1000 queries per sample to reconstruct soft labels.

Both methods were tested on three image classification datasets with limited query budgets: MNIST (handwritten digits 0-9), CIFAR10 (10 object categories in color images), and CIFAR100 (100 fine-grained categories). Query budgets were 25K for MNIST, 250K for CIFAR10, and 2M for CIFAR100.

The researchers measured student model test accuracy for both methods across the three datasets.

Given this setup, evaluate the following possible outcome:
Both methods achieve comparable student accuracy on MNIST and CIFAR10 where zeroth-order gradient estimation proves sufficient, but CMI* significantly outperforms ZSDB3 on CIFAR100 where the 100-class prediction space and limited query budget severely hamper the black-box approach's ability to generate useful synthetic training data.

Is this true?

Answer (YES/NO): NO